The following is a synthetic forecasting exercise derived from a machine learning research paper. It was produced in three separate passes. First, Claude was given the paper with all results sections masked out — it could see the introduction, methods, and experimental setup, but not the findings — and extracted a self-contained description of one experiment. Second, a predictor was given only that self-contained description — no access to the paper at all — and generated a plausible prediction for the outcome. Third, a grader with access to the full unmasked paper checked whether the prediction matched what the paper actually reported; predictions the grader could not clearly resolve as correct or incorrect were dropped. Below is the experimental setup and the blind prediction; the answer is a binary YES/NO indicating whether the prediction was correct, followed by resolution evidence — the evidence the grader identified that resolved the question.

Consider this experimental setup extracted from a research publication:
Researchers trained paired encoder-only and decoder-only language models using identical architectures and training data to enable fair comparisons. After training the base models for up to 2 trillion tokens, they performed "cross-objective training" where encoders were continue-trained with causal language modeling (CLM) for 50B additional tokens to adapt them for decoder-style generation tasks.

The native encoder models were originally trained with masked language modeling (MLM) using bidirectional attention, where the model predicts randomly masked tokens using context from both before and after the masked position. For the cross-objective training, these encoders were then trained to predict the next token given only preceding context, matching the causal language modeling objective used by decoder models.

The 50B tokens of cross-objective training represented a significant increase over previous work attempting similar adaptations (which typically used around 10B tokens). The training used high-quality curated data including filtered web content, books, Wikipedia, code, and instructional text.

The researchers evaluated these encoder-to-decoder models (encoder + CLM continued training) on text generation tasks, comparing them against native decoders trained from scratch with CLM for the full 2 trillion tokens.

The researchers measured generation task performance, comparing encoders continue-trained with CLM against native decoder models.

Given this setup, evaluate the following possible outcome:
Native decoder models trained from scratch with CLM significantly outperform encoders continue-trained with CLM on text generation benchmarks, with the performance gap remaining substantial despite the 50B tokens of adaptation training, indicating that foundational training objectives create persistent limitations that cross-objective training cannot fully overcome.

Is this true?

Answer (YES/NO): NO